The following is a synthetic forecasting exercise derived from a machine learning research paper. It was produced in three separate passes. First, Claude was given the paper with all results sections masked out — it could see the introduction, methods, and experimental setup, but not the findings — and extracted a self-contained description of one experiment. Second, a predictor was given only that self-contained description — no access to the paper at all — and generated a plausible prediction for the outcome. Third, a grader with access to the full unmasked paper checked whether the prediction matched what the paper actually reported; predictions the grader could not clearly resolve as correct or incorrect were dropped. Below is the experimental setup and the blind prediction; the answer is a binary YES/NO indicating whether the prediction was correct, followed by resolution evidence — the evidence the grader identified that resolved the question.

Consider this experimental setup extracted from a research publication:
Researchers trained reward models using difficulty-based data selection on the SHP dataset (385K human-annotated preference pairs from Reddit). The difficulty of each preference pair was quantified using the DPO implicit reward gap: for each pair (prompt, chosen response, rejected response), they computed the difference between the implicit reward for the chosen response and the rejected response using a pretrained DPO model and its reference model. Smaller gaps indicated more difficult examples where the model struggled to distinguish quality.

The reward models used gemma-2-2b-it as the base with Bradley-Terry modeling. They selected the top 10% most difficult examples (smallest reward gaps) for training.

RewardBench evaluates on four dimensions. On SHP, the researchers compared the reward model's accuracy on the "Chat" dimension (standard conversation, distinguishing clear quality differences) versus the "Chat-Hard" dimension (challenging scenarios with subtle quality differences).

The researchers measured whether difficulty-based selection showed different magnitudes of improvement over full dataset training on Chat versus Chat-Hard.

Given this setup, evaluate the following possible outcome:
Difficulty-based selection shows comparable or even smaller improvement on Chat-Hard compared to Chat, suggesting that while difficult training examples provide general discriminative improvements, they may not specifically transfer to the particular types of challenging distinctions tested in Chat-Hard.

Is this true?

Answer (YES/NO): NO